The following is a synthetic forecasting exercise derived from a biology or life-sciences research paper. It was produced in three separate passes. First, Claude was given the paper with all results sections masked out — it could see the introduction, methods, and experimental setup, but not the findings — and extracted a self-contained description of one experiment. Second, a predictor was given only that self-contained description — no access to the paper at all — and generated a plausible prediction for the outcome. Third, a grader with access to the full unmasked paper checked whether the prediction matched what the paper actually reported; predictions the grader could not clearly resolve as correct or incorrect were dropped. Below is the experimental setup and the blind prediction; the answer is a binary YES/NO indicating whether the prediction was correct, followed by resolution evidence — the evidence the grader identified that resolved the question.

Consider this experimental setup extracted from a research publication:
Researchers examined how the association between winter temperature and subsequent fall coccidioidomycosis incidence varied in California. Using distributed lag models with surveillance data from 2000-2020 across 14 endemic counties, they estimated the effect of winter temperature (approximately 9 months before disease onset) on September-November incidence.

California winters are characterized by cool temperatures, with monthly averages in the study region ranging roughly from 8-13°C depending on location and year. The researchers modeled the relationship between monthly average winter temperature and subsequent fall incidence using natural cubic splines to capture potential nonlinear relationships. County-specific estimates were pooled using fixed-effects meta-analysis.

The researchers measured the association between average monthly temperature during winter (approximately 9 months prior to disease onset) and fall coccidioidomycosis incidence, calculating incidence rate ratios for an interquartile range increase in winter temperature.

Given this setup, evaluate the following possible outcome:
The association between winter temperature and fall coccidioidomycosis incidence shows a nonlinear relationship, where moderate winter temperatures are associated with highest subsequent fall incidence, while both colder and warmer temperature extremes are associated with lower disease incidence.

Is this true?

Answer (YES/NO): NO